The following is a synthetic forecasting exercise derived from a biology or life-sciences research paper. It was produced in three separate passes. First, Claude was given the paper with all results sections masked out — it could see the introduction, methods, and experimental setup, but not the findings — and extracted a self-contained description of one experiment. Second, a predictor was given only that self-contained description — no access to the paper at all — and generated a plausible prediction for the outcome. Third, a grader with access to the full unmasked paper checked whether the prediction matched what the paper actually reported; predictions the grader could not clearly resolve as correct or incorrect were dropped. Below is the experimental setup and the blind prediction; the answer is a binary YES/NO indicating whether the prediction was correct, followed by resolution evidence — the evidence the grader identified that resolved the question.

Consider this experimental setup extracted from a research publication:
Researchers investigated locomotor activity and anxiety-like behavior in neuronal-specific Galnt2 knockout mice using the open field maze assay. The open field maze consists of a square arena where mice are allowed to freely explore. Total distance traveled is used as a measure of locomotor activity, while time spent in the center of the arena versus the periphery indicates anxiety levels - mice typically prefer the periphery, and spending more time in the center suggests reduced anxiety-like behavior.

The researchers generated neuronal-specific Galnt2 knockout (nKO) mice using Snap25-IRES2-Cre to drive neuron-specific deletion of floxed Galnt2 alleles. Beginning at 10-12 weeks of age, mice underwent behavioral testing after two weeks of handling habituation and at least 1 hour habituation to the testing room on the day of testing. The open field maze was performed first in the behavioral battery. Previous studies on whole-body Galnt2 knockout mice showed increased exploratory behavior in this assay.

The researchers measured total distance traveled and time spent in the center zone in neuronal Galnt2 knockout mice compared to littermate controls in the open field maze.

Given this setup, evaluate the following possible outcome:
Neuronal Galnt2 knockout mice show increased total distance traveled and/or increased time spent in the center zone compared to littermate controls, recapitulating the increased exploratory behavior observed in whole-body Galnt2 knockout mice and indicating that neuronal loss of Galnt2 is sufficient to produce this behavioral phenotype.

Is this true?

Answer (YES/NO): NO